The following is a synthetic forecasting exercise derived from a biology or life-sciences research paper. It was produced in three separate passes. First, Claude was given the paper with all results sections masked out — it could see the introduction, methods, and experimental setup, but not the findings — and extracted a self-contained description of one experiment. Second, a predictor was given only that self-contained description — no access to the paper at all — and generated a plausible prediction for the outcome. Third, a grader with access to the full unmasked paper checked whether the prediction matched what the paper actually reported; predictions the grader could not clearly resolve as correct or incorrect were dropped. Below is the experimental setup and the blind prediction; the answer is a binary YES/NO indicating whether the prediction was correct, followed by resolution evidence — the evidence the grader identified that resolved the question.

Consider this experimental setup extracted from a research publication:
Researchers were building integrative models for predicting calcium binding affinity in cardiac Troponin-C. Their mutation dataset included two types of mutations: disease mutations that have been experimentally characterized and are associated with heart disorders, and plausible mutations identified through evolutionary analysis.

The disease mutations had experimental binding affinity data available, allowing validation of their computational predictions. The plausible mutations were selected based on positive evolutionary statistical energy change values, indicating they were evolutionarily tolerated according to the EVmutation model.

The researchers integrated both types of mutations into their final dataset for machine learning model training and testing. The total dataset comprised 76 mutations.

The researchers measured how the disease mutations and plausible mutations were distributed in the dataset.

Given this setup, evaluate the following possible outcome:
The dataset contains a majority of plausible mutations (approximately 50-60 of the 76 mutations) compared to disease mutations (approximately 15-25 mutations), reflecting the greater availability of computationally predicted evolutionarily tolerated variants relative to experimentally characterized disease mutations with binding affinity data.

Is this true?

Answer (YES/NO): NO